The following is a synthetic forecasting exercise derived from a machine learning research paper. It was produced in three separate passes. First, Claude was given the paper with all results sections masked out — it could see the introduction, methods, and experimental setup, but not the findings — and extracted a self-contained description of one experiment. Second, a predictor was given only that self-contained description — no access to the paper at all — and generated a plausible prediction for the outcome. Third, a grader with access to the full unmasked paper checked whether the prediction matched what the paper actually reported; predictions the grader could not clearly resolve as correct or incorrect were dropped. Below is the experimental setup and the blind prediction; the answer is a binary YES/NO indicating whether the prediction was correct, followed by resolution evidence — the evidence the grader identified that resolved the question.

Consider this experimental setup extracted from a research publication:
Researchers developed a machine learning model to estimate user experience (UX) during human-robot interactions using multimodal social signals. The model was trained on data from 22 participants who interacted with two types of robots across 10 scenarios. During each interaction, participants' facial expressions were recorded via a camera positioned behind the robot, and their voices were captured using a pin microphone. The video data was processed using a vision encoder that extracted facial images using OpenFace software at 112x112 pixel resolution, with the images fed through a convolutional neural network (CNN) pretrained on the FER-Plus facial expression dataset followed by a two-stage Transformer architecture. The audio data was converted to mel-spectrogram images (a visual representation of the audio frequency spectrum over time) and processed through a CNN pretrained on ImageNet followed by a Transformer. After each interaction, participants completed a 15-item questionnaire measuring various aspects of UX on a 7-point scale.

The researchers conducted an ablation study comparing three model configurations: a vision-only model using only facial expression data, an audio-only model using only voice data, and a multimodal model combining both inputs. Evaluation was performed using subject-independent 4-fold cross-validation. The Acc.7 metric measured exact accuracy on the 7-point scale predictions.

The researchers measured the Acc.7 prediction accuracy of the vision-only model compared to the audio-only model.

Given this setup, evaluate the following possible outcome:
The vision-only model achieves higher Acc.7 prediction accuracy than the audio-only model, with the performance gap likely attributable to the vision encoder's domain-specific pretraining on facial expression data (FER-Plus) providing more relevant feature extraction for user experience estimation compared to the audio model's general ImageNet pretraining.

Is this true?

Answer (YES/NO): YES